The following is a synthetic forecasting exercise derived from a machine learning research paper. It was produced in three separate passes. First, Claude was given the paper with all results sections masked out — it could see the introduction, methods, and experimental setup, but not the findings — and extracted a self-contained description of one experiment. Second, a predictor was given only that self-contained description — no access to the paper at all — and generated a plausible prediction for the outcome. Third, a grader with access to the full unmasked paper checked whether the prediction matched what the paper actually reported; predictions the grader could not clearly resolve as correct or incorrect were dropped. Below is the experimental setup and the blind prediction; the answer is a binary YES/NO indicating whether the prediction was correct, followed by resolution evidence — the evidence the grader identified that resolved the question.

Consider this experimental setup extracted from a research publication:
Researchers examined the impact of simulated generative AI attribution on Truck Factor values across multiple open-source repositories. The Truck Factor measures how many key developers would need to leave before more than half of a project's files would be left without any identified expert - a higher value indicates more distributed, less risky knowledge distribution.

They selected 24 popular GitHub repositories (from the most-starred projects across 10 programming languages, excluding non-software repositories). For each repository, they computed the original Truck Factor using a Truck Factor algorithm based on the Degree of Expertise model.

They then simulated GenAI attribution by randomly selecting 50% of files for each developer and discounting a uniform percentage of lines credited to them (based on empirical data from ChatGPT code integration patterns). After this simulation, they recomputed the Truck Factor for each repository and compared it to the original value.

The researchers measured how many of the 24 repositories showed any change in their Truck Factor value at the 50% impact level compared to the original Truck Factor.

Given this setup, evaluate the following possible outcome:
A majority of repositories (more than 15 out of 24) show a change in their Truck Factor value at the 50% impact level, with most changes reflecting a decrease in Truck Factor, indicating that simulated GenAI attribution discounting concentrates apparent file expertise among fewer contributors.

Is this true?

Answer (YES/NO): YES